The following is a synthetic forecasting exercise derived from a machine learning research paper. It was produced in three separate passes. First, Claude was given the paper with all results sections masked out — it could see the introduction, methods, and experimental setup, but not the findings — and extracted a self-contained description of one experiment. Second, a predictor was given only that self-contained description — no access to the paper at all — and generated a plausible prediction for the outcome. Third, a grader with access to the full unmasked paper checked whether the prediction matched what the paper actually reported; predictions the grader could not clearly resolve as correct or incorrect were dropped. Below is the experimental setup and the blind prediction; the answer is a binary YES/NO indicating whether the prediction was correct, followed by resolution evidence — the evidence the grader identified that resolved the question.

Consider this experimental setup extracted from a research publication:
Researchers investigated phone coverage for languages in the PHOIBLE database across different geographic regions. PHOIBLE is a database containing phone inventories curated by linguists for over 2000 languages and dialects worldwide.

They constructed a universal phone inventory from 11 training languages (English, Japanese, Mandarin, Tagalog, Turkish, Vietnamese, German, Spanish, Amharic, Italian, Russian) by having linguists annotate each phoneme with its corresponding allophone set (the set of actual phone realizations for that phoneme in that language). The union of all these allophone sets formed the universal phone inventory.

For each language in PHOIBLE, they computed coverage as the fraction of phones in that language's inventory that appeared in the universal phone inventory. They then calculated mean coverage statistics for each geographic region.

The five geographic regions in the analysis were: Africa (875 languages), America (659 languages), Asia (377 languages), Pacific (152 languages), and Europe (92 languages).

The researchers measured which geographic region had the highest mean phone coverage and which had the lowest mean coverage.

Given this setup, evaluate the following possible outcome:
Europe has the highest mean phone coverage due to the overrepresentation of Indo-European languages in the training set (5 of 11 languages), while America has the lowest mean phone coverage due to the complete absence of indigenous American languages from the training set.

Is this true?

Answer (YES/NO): NO